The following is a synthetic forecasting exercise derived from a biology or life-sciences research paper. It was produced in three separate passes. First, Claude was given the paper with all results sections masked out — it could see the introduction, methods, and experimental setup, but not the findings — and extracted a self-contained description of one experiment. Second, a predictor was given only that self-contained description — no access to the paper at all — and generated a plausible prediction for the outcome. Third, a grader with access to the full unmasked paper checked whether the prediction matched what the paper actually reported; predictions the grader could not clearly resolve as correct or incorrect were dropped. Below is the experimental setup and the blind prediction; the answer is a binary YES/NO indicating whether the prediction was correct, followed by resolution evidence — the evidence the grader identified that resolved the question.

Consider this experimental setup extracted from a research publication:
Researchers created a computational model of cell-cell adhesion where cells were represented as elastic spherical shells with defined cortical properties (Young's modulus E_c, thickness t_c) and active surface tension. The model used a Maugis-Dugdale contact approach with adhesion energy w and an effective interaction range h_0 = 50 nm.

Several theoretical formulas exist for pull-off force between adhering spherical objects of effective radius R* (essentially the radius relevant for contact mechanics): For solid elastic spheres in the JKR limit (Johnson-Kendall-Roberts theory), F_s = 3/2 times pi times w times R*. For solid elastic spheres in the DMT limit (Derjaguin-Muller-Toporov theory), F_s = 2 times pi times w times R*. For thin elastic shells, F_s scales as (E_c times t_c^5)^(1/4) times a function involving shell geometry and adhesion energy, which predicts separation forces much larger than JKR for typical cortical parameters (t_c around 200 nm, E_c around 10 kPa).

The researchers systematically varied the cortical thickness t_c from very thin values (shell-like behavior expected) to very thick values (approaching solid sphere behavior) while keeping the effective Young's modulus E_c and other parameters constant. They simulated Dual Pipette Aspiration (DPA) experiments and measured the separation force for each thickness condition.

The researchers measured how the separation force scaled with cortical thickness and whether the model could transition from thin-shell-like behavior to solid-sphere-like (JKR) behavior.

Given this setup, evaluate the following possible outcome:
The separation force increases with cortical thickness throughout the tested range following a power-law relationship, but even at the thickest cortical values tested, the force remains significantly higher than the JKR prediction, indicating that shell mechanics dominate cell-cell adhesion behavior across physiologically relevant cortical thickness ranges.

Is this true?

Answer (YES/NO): NO